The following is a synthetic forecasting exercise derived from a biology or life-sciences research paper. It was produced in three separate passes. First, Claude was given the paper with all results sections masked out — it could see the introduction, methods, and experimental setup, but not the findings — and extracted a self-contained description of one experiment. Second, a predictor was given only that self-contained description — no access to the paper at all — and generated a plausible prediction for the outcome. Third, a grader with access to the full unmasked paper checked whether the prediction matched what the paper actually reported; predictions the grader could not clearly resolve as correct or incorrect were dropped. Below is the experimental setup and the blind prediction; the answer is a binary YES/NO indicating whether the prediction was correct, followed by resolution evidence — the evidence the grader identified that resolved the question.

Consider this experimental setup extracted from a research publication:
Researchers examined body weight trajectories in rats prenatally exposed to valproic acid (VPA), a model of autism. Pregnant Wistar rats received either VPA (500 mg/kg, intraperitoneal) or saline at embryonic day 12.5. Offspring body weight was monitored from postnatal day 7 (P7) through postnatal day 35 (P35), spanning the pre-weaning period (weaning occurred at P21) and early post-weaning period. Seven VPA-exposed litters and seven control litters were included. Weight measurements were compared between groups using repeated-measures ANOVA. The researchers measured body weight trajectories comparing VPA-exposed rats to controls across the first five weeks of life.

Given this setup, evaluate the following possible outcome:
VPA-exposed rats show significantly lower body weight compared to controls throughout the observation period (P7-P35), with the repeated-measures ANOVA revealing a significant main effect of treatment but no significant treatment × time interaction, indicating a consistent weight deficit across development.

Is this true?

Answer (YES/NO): NO